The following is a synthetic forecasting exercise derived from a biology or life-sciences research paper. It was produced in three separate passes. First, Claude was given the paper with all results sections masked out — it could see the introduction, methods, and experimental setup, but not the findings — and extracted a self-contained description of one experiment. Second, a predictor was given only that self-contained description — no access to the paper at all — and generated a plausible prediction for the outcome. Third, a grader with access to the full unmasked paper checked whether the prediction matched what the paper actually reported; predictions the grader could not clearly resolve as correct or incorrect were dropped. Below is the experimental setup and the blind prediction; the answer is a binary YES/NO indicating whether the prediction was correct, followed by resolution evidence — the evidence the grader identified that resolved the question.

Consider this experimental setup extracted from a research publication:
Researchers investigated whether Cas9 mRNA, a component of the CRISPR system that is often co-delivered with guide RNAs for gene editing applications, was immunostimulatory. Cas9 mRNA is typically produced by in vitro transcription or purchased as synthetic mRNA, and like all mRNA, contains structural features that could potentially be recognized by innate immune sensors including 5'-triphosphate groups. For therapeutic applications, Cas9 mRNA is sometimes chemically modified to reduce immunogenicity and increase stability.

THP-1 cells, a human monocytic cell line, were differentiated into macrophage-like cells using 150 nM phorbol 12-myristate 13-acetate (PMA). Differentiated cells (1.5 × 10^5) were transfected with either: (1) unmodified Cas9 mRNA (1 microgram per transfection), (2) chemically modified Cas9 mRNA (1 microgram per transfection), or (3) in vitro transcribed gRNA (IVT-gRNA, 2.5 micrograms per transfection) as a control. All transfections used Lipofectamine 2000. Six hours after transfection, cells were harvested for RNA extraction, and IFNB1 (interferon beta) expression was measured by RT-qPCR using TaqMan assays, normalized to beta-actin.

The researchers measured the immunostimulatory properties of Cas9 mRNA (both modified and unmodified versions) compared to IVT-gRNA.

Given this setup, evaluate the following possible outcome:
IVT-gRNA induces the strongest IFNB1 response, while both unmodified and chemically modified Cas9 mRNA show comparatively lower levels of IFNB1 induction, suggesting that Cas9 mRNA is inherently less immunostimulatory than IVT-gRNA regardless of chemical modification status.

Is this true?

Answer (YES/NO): NO